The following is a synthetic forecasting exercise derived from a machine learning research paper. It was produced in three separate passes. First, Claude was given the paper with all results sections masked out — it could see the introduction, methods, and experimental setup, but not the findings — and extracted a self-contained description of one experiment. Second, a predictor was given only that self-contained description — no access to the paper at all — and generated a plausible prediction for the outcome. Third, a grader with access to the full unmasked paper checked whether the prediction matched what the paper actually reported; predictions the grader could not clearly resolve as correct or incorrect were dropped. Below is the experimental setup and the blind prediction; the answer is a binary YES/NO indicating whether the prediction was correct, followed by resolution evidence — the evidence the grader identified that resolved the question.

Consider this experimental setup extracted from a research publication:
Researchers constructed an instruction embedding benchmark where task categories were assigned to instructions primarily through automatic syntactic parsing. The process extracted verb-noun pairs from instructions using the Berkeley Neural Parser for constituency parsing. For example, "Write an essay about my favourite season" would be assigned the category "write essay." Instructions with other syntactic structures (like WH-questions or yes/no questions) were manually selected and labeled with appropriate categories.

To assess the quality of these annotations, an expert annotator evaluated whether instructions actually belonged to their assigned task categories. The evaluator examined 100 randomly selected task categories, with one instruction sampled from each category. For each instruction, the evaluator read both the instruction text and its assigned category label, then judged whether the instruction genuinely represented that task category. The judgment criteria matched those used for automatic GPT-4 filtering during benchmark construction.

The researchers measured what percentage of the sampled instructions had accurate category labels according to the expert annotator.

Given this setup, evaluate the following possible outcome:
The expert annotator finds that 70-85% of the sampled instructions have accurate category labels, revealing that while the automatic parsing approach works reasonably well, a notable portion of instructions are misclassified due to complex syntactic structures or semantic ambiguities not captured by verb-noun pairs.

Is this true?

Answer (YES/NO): NO